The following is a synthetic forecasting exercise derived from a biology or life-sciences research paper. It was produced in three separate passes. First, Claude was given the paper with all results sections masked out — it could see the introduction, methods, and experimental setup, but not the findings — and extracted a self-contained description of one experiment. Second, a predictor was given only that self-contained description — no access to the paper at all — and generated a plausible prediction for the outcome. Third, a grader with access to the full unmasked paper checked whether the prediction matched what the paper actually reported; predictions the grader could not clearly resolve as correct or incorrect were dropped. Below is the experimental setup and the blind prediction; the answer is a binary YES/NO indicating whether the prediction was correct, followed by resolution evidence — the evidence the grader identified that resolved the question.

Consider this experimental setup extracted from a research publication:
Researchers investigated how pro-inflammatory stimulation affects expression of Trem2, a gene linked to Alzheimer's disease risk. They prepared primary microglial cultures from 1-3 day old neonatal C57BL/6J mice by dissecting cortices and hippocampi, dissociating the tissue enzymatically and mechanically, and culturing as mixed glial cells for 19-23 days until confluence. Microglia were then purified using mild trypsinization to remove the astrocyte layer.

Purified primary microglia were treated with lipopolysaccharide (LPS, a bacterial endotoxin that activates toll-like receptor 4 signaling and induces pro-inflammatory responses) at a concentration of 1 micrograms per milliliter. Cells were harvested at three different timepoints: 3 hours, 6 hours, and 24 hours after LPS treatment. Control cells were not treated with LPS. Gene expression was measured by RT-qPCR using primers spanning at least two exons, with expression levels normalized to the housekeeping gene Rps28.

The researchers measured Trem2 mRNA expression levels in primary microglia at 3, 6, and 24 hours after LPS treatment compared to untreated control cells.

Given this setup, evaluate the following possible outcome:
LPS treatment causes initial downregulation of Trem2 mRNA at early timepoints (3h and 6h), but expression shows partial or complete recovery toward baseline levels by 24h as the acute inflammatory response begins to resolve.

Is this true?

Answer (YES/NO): NO